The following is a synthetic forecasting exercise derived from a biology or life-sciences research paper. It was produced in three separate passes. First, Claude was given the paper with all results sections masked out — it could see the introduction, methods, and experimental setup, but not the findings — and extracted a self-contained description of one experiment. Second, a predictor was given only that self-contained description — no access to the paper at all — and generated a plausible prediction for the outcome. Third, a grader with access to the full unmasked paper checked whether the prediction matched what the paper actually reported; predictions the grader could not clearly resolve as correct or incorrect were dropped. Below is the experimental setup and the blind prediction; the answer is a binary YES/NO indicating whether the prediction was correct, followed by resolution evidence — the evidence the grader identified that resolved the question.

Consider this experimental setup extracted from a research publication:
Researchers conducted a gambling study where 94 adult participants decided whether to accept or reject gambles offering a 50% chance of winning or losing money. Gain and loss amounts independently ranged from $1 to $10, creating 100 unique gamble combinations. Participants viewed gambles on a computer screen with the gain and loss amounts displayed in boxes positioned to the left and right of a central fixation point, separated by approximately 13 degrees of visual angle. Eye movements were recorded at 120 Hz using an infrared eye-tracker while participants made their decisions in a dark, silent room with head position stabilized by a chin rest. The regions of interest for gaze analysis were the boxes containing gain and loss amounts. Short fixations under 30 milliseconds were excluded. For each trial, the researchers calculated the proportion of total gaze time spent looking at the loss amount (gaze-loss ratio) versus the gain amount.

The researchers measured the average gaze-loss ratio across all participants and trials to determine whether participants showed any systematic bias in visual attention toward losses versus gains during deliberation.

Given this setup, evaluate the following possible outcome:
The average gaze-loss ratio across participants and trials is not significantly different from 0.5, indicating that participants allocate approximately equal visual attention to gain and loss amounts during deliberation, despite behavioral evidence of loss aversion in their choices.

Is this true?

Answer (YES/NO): YES